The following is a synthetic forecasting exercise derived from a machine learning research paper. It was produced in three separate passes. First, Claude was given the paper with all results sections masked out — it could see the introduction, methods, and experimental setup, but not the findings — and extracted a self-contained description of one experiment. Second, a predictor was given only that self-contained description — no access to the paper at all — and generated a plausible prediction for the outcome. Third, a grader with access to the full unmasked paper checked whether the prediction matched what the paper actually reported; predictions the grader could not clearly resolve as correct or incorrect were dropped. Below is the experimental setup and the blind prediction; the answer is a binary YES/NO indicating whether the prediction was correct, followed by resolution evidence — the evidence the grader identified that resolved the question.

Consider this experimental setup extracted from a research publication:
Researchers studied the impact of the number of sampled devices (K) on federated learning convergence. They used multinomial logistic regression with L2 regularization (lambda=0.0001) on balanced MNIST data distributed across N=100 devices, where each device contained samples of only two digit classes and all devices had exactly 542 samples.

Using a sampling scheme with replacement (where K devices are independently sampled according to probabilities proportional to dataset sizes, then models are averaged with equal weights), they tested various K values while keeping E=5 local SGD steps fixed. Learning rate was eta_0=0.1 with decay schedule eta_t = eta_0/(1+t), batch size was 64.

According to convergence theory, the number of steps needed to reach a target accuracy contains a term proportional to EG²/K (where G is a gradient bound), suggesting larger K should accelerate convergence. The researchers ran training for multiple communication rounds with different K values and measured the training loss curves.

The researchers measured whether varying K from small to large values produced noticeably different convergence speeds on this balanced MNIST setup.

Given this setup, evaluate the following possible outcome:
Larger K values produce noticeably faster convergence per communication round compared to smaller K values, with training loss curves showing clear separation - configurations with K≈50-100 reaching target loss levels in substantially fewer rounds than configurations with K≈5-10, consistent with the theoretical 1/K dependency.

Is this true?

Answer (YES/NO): NO